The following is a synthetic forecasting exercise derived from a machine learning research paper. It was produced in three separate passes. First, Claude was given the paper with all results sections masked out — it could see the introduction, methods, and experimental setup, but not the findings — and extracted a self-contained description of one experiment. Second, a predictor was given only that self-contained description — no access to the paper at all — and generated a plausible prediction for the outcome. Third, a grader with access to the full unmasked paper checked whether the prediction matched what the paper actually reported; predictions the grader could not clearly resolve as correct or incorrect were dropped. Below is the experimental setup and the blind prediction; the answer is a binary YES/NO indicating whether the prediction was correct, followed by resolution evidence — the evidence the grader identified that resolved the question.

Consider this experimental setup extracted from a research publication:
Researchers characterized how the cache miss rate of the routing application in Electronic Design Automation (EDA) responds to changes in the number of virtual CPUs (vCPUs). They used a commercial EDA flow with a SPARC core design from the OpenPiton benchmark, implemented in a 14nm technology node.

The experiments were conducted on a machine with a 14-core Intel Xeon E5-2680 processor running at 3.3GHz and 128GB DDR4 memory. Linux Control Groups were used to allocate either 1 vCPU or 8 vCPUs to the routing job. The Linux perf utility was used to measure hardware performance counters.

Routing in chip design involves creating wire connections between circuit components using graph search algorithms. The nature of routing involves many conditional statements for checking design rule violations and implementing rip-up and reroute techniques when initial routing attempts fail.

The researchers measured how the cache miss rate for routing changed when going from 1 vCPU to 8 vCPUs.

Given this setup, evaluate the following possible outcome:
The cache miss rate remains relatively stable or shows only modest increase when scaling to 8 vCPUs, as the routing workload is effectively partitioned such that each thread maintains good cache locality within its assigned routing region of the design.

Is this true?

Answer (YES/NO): YES